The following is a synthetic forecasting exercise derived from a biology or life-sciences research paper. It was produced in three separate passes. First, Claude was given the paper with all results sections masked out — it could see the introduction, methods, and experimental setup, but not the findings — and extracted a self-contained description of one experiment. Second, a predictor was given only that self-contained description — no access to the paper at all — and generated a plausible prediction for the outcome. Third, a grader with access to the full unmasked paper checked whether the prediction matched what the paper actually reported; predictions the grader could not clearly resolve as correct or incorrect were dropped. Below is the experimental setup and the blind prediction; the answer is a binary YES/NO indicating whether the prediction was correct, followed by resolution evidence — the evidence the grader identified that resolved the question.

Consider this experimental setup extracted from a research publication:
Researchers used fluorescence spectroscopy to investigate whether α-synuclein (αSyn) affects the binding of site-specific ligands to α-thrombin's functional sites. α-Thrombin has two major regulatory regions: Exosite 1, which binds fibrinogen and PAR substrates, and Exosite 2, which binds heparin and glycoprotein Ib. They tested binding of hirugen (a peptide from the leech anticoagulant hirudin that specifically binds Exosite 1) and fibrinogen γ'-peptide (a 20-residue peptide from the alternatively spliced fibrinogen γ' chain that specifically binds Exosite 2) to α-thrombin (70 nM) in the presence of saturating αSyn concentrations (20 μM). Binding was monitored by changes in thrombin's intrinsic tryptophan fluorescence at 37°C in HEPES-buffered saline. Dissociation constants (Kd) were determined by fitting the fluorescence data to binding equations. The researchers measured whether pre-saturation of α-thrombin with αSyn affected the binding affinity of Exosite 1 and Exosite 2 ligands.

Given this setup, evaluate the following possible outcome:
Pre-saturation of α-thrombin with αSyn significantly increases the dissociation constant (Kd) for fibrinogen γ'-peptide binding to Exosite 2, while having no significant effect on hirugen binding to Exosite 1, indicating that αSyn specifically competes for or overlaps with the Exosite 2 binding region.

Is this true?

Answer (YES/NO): YES